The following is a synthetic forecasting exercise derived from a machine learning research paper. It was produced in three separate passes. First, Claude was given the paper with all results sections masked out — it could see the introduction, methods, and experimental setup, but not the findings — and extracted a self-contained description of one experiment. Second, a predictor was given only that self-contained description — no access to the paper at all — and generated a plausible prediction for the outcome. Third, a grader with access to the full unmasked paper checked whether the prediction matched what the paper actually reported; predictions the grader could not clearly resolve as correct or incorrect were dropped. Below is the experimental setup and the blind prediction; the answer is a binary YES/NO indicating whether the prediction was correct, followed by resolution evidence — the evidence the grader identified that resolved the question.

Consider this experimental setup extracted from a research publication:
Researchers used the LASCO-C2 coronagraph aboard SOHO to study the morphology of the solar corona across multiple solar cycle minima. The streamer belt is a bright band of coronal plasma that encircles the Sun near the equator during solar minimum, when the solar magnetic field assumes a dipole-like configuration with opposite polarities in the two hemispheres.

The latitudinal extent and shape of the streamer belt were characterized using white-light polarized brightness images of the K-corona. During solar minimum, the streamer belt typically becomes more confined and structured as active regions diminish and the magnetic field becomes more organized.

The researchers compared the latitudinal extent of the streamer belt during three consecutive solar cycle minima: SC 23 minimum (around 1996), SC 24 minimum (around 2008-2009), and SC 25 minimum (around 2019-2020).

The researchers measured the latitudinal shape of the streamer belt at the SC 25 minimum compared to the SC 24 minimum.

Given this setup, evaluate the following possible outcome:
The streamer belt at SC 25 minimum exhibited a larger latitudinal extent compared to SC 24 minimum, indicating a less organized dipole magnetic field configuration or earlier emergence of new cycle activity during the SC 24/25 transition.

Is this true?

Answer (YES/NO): NO